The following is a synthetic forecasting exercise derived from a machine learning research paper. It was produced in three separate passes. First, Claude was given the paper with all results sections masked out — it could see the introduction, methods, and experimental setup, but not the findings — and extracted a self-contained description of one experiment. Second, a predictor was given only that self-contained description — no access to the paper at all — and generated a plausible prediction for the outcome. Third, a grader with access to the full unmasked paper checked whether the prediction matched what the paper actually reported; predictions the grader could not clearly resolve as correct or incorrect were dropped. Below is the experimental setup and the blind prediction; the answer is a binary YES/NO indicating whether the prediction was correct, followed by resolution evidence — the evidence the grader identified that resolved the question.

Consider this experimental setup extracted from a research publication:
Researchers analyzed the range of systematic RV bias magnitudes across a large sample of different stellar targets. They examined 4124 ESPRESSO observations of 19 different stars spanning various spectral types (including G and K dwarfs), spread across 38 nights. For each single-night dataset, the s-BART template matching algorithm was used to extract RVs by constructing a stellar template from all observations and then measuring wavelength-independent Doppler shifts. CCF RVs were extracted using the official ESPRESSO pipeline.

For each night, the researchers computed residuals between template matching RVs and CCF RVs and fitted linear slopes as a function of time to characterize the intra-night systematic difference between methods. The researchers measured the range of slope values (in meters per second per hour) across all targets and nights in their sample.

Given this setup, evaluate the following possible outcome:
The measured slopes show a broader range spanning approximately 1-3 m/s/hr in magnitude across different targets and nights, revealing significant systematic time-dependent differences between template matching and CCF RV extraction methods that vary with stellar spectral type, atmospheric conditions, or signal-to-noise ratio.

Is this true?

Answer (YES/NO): NO